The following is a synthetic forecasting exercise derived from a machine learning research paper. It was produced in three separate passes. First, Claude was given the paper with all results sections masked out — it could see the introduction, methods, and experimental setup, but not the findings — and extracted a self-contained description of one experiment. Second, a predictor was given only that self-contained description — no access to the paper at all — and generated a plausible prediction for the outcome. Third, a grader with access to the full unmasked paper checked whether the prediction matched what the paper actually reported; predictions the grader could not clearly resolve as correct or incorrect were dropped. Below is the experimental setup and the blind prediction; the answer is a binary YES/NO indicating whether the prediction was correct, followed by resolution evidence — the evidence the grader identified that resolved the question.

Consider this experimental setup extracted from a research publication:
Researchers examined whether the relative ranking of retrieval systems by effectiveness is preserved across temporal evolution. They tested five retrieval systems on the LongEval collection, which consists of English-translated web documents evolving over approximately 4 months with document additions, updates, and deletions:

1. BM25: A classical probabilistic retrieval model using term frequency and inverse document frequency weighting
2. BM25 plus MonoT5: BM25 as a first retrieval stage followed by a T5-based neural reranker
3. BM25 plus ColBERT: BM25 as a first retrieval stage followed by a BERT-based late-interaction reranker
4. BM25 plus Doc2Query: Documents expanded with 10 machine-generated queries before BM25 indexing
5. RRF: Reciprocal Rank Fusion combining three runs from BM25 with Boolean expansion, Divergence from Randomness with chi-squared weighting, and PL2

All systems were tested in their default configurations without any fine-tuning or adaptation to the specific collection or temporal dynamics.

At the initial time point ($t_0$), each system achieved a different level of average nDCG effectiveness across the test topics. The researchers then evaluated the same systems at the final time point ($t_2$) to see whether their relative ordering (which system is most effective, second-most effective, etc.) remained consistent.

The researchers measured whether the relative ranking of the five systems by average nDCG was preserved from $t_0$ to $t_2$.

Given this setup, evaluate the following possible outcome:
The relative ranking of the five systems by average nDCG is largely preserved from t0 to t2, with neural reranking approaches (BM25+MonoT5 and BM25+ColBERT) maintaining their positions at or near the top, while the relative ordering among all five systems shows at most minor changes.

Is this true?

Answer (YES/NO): NO